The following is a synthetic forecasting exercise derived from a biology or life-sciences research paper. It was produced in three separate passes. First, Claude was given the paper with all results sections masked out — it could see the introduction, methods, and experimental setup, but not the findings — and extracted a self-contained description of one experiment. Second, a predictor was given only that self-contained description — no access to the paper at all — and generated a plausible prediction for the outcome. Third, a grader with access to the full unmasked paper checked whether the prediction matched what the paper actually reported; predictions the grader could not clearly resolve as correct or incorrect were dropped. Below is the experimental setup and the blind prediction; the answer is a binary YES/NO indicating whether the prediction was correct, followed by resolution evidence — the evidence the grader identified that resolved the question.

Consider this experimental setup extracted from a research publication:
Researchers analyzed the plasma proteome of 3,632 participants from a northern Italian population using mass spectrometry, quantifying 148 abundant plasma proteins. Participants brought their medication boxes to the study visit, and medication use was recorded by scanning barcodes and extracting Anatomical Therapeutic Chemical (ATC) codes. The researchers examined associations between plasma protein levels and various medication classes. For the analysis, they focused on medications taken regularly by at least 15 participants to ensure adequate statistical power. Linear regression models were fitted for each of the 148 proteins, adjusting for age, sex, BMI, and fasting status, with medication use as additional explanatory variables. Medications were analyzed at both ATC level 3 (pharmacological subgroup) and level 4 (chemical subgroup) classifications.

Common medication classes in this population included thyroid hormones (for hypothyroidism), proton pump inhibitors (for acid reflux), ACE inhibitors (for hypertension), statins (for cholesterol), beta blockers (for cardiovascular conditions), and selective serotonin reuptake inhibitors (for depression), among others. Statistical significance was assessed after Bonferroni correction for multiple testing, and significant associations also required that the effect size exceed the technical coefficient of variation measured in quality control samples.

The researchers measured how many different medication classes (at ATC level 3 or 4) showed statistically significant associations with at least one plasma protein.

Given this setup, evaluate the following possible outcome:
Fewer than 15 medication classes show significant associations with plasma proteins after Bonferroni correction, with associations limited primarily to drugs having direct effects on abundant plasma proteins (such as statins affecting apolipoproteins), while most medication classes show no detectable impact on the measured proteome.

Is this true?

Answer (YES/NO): NO